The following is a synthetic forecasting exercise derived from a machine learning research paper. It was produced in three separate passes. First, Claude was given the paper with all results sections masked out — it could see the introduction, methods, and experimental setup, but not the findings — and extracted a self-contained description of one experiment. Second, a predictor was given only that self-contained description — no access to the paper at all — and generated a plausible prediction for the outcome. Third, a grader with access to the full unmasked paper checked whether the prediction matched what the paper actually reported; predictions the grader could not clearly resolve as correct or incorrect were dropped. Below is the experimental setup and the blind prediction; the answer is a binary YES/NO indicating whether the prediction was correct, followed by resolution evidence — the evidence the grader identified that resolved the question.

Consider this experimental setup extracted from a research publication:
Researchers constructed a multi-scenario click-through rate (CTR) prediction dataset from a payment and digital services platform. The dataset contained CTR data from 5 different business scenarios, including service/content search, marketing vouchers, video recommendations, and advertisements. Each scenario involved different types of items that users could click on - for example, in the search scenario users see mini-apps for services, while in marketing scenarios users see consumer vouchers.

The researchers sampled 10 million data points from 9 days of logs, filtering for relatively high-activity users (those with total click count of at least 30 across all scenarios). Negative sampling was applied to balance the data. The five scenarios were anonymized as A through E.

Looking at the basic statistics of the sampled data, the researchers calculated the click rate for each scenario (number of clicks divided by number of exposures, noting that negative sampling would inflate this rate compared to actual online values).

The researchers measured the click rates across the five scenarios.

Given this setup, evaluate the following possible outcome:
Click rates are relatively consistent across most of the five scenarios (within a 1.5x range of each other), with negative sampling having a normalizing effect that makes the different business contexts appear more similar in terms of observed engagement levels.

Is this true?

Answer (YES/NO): NO